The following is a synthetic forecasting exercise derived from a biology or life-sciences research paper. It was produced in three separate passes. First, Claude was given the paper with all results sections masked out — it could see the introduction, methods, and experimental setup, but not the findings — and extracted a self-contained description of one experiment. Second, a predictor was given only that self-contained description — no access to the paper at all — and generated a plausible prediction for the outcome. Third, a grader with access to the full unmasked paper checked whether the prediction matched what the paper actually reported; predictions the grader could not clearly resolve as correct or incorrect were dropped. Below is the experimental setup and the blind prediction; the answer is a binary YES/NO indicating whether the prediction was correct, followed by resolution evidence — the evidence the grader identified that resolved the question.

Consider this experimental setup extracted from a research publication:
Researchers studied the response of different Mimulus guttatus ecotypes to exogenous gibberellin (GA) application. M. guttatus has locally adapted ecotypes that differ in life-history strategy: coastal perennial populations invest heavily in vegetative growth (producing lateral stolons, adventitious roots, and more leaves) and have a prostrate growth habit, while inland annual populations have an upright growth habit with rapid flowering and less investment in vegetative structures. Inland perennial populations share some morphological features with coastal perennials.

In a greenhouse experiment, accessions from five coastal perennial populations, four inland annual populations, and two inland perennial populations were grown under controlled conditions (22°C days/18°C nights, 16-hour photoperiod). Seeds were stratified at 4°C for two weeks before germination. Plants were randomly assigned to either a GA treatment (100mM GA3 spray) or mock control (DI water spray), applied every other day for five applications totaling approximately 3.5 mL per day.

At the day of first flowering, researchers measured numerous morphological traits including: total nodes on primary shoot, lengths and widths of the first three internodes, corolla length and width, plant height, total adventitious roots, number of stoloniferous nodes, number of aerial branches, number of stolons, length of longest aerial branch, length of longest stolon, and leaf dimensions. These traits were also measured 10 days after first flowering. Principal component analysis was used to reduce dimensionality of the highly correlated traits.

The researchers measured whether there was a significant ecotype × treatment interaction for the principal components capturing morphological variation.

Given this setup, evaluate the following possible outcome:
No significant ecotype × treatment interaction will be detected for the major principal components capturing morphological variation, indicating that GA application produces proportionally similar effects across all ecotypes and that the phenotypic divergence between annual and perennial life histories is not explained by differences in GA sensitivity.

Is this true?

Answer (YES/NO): NO